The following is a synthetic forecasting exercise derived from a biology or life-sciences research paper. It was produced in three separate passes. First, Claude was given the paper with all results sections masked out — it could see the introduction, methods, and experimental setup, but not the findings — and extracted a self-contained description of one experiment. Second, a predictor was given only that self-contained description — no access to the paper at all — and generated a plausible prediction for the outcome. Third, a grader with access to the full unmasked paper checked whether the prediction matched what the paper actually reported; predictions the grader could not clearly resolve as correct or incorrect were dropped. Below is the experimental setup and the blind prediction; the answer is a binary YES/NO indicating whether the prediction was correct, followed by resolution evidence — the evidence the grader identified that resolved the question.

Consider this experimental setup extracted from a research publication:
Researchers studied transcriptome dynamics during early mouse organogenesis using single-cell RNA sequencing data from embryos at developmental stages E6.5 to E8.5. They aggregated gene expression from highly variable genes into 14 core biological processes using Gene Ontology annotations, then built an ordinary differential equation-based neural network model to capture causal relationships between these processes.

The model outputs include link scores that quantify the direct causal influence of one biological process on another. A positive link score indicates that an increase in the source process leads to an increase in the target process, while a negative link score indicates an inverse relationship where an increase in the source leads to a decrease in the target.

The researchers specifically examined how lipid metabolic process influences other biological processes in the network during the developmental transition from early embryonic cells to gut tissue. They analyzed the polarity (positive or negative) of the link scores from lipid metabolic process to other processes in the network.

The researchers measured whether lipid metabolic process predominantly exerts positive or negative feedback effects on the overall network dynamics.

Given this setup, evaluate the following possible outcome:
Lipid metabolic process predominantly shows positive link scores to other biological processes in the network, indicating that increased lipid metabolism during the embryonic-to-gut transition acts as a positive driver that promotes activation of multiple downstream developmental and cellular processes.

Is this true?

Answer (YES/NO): NO